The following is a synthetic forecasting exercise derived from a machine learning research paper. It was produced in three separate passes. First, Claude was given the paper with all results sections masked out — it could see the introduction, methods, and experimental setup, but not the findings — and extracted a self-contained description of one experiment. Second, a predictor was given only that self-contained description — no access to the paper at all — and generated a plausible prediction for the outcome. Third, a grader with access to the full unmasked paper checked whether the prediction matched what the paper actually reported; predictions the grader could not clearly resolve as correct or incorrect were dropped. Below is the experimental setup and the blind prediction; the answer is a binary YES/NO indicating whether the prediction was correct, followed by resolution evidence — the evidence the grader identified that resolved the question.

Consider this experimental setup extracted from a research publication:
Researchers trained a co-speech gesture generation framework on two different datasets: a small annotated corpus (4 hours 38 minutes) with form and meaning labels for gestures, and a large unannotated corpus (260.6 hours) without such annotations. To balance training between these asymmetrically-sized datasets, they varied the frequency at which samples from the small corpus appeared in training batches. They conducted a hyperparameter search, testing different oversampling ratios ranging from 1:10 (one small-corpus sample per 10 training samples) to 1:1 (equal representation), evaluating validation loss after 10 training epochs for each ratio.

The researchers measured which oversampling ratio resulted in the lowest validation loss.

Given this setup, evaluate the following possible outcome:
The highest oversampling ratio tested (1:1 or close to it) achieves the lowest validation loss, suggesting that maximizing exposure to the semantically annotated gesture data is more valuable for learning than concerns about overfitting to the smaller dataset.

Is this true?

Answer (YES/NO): NO